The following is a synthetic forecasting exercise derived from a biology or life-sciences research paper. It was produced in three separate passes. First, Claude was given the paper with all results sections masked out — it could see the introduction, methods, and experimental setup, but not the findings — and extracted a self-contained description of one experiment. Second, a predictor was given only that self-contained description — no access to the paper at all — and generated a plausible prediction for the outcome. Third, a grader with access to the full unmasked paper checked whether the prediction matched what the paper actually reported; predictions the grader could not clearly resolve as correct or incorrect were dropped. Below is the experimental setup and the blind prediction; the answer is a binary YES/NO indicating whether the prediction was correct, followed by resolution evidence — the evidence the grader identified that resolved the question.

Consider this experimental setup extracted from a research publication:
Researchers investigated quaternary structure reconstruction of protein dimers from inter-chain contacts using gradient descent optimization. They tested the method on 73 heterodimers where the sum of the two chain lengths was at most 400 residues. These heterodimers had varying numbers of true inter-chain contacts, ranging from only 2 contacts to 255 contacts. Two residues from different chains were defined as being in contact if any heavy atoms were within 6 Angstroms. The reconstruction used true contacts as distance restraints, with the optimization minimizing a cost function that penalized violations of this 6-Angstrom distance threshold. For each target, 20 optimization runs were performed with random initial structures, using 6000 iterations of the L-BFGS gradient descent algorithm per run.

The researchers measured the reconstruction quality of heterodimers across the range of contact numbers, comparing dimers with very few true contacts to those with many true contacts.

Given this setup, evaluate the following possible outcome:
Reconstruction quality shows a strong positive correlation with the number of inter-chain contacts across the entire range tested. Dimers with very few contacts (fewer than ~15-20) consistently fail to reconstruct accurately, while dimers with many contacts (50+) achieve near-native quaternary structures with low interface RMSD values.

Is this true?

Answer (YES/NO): NO